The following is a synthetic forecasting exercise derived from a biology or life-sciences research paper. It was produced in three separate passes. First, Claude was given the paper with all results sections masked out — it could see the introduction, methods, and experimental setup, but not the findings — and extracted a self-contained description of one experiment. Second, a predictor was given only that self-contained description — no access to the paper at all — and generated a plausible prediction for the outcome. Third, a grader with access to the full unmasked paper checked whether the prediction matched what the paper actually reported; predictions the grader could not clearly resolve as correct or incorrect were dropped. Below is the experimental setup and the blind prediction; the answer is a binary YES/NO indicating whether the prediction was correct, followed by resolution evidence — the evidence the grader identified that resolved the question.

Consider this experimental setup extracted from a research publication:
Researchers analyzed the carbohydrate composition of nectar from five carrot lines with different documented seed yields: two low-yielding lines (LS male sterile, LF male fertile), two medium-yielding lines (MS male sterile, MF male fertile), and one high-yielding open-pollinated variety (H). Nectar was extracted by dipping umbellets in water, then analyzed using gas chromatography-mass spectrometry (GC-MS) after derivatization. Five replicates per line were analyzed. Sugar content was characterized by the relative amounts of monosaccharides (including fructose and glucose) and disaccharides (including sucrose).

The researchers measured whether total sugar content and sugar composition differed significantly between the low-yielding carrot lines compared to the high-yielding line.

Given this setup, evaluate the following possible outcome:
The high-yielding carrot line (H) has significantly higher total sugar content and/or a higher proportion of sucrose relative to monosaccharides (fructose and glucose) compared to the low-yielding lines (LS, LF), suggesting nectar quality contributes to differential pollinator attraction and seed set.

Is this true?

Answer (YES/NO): NO